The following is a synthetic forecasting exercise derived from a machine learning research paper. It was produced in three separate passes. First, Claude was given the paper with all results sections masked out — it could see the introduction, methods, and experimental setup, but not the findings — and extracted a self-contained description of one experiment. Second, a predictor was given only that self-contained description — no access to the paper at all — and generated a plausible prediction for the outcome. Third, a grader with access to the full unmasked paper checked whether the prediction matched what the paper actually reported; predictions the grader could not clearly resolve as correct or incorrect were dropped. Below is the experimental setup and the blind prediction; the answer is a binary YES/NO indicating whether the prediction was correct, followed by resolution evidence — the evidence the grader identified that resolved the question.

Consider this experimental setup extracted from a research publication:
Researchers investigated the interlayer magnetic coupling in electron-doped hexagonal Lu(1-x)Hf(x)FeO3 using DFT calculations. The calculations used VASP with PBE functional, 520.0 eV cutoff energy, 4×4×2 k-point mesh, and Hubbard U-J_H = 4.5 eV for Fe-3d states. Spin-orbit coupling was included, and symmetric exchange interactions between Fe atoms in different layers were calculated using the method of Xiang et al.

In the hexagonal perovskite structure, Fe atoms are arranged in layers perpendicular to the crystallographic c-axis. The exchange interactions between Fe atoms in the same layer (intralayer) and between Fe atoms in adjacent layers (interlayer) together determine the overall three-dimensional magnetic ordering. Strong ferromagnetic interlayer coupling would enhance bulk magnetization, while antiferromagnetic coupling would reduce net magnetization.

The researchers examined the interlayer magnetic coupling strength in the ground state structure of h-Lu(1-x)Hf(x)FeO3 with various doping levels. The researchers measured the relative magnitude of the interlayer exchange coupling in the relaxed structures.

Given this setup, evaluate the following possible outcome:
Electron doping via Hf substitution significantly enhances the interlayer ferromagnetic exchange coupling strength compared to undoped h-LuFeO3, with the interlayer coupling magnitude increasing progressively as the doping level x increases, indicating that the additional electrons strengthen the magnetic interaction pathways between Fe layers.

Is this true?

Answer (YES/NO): NO